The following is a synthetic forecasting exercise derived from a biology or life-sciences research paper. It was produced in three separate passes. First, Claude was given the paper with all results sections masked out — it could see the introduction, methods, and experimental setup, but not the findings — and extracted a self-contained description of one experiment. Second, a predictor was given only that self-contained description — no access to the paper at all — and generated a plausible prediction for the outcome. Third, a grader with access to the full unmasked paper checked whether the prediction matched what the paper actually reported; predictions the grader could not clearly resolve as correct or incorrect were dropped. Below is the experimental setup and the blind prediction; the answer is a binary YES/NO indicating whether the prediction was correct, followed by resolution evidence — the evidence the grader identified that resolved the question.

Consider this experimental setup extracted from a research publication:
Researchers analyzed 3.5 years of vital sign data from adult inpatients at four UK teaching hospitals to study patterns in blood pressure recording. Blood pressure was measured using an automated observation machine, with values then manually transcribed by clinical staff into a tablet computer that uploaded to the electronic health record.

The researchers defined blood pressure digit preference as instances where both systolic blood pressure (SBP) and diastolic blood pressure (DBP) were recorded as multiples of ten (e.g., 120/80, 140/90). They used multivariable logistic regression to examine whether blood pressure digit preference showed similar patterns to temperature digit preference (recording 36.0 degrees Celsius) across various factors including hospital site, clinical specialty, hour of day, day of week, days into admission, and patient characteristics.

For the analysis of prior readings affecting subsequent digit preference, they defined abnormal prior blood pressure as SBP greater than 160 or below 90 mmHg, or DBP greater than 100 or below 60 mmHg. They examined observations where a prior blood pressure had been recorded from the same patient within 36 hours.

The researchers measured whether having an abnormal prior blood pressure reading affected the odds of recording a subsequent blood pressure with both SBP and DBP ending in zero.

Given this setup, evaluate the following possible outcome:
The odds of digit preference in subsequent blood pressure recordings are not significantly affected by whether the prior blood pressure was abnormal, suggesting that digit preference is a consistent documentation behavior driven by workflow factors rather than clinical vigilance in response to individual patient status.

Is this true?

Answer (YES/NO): NO